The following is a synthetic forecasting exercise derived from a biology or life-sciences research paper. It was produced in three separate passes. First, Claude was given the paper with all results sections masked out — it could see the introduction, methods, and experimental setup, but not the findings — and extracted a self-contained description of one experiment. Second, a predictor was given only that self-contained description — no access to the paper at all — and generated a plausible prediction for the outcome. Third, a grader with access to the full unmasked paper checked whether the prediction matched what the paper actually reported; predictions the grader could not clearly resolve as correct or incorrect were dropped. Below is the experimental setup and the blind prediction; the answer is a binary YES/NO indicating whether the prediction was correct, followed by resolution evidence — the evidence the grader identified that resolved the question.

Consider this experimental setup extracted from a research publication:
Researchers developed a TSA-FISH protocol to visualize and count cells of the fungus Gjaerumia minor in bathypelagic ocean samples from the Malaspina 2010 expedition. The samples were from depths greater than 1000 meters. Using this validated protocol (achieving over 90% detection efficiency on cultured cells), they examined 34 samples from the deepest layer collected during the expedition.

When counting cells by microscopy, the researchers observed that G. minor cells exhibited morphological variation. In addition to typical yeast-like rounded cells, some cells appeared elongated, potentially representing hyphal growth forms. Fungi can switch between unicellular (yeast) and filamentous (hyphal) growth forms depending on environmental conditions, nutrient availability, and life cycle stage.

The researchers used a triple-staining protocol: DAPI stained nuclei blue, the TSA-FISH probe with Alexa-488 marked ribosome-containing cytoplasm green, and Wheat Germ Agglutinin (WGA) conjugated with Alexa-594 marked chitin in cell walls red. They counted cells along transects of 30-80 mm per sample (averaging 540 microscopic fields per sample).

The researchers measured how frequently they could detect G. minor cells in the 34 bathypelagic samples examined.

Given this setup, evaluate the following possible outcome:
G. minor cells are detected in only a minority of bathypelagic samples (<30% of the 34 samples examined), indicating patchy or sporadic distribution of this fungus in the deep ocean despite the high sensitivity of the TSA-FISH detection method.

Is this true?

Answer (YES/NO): NO